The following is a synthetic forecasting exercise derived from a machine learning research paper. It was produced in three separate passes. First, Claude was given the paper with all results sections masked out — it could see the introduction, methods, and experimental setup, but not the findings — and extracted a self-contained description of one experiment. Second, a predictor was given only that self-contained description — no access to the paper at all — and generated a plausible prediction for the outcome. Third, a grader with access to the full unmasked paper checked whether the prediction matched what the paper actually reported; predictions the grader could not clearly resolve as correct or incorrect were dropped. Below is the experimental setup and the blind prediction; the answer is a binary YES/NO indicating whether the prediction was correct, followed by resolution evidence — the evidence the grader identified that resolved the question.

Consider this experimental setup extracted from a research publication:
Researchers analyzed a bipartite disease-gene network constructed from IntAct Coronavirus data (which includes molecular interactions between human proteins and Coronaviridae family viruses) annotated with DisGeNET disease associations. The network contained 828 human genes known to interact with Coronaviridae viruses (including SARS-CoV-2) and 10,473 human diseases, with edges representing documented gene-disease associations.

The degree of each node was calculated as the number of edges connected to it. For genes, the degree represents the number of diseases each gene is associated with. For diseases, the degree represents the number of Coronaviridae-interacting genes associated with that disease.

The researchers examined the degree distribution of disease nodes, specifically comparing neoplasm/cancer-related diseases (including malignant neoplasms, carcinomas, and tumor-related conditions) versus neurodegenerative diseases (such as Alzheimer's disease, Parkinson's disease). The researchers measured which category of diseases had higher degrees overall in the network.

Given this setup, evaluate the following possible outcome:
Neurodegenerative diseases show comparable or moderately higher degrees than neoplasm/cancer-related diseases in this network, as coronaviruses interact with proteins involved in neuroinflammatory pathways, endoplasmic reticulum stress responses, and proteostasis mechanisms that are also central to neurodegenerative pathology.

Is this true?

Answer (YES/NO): NO